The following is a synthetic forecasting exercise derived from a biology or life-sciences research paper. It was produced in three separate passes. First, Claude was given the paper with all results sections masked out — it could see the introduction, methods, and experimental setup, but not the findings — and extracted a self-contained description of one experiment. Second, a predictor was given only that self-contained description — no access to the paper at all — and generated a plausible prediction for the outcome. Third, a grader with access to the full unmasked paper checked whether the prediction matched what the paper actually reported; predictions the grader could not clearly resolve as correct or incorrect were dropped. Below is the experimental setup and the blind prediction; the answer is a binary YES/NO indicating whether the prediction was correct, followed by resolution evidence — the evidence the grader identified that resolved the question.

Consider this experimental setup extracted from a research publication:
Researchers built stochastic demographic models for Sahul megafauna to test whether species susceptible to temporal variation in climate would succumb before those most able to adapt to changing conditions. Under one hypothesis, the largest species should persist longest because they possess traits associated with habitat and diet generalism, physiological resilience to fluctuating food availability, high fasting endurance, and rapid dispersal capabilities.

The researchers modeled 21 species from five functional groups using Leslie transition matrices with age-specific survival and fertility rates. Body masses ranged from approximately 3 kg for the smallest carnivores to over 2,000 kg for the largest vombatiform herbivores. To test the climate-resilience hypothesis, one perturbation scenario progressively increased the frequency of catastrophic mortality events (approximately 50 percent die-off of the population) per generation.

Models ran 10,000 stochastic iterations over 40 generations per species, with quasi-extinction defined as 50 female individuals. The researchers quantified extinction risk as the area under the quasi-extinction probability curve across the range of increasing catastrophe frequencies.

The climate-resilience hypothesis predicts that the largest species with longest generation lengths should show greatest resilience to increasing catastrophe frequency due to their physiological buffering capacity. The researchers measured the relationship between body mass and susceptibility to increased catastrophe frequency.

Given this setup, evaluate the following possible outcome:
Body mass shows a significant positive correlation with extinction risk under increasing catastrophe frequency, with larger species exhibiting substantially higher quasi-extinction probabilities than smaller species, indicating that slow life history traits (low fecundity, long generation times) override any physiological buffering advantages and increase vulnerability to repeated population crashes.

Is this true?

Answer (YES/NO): NO